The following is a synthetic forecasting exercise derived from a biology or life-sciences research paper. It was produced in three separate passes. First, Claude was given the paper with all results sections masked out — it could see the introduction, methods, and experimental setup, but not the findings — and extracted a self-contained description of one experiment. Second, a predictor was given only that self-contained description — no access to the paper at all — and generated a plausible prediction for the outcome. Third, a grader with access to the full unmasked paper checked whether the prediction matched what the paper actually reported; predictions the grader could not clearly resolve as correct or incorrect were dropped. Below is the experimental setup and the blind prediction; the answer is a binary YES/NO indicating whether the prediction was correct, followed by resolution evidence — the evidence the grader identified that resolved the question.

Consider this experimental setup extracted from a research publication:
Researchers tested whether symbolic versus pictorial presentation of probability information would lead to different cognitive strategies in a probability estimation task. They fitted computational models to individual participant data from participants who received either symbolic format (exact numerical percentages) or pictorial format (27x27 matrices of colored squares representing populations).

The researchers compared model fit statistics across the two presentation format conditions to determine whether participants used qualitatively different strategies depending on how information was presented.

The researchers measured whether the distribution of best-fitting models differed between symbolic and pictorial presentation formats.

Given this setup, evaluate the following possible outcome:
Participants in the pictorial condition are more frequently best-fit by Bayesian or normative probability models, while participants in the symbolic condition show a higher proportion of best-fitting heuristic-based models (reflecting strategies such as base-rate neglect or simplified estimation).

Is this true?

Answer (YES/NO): NO